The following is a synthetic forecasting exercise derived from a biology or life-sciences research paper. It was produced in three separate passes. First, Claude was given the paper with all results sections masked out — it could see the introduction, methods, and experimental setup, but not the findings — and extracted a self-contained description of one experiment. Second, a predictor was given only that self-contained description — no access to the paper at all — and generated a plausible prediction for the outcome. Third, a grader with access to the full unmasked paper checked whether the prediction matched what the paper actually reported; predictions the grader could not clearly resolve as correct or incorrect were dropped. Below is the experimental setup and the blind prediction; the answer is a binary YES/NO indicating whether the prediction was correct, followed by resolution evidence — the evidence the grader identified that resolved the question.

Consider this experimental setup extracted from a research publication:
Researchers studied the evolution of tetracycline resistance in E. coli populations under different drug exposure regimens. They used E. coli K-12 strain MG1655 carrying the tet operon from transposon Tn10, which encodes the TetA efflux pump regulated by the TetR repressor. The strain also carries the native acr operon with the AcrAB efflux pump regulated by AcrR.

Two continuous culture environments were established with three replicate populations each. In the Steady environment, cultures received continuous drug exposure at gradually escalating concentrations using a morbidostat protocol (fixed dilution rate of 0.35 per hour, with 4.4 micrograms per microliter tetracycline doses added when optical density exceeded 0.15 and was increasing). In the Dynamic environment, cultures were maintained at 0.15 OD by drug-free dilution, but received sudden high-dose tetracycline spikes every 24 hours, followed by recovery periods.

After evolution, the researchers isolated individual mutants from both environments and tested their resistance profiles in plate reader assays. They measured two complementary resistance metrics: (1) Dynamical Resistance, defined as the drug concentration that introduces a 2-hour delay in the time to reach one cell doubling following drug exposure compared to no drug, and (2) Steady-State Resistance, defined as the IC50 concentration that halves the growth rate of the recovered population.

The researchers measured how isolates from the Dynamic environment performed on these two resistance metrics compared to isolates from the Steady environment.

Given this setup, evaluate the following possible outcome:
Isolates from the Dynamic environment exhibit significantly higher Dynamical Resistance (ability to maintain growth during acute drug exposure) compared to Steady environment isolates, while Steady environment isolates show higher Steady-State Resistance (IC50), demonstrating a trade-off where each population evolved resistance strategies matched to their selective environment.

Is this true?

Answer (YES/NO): NO